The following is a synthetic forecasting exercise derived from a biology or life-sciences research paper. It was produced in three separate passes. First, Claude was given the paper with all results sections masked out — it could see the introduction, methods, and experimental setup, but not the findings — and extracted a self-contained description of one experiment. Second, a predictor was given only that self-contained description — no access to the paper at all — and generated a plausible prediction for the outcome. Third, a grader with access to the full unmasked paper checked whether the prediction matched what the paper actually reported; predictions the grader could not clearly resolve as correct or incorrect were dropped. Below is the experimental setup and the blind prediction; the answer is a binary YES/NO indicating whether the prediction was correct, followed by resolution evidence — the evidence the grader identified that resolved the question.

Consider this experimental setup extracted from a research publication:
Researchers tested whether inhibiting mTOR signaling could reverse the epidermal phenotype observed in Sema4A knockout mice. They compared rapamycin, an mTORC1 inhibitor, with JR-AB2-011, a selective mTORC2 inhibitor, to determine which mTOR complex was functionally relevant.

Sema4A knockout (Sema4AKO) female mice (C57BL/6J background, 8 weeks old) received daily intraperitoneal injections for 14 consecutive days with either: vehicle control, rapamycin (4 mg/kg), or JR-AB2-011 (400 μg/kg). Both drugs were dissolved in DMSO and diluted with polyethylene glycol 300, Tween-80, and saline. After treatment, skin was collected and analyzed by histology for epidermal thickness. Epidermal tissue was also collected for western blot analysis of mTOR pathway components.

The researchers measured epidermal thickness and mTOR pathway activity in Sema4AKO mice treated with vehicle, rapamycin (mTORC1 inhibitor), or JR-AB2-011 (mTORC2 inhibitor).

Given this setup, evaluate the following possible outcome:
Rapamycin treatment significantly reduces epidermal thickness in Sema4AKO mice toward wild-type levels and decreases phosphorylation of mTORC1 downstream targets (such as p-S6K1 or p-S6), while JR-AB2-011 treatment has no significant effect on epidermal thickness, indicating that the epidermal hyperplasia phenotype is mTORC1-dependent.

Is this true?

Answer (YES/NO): NO